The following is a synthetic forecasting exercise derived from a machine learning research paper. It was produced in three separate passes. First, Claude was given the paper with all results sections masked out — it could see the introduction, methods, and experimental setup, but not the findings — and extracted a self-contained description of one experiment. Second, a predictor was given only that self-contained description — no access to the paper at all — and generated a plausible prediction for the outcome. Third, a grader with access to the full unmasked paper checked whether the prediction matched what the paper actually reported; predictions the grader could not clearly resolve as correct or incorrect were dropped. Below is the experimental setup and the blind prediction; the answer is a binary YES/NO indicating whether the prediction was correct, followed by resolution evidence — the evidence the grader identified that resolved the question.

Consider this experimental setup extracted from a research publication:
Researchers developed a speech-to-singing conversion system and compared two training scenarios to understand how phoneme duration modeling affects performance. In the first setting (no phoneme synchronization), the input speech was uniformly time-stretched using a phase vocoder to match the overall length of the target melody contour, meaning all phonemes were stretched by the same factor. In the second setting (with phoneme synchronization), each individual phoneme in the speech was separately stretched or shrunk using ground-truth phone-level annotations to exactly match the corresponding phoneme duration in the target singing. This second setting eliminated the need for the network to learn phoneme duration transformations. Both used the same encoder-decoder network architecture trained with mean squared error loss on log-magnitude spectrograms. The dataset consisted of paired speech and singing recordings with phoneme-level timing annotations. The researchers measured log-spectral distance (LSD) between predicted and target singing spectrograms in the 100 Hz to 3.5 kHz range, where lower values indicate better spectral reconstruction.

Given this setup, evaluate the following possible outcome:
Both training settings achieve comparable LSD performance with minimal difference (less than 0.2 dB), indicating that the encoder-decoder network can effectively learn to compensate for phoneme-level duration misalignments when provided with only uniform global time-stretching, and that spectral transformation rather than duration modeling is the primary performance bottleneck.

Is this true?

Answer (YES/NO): NO